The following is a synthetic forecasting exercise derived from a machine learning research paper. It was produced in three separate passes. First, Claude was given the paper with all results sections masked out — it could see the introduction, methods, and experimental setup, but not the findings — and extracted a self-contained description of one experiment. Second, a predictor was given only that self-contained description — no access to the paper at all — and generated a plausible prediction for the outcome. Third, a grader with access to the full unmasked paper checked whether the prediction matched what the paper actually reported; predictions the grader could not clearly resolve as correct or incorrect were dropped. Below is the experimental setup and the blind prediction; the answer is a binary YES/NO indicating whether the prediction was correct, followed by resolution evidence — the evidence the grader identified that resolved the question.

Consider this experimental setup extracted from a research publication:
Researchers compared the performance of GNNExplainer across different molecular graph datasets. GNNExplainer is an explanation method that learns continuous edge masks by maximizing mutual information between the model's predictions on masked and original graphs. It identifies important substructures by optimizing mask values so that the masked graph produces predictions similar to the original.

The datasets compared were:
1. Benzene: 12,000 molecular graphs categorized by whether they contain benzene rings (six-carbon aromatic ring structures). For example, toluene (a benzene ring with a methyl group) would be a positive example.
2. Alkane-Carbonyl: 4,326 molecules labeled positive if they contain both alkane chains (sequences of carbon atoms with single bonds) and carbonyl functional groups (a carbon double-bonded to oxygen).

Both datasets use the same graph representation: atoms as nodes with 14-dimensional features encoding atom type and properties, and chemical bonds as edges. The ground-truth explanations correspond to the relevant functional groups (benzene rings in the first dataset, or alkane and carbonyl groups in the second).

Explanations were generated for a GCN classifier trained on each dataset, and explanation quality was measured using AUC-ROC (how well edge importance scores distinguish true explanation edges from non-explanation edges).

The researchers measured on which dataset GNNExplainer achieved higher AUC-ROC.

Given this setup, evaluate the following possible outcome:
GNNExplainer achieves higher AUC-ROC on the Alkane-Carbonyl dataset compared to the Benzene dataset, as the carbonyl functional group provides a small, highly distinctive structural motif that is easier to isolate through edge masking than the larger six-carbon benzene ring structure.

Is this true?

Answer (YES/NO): YES